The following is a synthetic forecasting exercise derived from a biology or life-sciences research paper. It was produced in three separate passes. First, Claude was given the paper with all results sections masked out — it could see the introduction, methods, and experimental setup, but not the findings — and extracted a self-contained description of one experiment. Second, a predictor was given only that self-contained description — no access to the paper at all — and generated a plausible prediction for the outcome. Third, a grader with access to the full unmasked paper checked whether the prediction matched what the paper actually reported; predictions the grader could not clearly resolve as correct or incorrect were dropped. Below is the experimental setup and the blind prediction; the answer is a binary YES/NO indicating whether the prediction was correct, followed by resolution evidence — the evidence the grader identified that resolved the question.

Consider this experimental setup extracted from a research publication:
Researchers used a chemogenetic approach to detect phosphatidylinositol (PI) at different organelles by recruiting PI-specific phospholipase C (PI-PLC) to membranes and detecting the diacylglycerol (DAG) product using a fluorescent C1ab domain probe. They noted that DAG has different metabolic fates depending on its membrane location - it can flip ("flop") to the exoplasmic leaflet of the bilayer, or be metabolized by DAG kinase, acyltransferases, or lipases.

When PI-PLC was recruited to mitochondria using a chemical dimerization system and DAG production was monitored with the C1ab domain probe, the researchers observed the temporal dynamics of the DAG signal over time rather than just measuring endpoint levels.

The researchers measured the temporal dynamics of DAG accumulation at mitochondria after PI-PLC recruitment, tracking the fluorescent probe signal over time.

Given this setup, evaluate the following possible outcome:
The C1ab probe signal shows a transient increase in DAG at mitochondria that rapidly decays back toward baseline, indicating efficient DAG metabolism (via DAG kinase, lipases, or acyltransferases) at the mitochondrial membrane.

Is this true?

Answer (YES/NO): NO